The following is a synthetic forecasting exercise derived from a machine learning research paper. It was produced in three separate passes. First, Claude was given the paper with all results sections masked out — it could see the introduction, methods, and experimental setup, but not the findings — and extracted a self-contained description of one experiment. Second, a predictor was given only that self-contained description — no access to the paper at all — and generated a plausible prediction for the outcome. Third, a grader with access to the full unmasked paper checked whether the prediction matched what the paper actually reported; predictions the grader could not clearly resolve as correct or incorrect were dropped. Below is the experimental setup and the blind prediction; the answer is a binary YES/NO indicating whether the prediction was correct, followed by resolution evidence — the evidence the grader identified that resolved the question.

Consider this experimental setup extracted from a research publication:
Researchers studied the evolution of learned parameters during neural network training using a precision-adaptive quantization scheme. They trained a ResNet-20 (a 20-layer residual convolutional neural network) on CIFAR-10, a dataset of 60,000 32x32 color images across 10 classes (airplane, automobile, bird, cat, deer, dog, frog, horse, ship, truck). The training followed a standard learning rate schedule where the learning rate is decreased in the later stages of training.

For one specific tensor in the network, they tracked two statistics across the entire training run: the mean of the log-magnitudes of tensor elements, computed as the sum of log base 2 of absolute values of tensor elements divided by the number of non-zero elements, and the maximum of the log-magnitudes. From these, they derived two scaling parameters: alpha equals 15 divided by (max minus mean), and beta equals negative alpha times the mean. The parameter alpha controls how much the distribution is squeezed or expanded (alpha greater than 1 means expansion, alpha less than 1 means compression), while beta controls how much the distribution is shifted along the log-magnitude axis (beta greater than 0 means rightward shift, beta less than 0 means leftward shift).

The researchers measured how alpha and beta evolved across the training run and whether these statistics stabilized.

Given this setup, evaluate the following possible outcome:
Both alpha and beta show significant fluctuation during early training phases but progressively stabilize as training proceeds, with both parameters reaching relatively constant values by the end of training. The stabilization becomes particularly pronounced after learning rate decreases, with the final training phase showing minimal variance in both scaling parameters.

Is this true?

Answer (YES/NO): YES